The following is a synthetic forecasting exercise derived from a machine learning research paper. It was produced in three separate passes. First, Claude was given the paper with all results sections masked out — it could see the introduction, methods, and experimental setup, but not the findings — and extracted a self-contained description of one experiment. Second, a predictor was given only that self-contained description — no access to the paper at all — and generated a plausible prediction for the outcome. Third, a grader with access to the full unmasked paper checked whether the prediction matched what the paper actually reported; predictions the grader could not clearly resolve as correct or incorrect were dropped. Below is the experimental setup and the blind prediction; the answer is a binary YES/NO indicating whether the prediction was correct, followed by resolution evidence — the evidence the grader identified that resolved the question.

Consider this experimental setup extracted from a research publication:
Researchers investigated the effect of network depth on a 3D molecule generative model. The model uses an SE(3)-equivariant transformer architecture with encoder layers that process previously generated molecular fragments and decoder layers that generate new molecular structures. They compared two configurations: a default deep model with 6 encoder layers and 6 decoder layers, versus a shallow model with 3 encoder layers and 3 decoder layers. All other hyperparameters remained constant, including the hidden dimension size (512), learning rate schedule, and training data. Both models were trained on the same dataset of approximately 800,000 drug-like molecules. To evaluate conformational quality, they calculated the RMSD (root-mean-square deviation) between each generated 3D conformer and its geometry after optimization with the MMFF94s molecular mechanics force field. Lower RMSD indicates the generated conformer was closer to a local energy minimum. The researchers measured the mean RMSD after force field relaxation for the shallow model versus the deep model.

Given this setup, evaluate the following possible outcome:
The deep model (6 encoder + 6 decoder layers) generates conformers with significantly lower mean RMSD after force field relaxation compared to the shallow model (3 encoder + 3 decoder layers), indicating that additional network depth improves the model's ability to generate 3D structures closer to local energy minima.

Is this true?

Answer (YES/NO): NO